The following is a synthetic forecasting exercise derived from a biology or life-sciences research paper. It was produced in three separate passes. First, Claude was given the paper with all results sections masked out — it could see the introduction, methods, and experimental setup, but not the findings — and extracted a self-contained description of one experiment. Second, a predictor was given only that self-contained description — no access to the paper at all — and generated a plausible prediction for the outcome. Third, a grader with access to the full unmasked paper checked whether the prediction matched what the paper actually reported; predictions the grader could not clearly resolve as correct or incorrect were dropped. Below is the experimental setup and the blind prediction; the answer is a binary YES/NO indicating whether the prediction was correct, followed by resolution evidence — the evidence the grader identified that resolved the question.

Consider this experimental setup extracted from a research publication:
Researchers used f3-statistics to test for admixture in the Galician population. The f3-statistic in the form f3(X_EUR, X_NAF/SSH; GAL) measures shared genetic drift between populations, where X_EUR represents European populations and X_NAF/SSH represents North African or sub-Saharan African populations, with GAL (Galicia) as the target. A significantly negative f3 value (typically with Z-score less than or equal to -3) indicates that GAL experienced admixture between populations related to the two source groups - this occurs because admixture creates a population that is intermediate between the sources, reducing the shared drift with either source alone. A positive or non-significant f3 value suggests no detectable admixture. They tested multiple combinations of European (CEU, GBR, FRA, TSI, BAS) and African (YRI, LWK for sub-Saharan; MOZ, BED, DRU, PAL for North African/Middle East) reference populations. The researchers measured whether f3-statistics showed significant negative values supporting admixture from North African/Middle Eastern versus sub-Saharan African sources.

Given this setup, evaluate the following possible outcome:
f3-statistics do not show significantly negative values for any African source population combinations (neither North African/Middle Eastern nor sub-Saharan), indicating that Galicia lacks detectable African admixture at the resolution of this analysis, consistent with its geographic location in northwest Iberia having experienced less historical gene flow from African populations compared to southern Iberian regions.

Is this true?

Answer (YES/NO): NO